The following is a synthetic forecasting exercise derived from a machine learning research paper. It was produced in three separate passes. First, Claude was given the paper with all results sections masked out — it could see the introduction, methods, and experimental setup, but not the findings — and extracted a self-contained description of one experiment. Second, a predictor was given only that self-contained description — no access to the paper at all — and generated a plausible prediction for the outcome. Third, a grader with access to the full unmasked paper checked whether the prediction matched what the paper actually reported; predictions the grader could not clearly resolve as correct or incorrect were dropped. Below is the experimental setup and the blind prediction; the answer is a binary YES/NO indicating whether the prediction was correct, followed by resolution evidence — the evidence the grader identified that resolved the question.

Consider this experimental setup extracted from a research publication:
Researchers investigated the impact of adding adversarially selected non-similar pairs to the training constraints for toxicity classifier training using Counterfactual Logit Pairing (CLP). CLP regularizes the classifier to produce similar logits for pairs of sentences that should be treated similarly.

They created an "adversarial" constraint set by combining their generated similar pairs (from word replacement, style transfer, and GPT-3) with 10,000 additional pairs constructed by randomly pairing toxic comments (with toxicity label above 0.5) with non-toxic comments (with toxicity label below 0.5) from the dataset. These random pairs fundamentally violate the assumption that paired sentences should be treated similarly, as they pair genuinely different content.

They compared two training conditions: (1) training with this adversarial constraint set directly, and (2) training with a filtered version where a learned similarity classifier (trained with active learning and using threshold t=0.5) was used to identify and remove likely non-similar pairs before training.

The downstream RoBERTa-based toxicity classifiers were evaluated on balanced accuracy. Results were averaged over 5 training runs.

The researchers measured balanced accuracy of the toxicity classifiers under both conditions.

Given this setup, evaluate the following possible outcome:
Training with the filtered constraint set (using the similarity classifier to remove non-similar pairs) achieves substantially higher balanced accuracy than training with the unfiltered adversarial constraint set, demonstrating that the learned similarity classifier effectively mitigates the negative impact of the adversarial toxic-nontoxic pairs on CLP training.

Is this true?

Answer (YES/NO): YES